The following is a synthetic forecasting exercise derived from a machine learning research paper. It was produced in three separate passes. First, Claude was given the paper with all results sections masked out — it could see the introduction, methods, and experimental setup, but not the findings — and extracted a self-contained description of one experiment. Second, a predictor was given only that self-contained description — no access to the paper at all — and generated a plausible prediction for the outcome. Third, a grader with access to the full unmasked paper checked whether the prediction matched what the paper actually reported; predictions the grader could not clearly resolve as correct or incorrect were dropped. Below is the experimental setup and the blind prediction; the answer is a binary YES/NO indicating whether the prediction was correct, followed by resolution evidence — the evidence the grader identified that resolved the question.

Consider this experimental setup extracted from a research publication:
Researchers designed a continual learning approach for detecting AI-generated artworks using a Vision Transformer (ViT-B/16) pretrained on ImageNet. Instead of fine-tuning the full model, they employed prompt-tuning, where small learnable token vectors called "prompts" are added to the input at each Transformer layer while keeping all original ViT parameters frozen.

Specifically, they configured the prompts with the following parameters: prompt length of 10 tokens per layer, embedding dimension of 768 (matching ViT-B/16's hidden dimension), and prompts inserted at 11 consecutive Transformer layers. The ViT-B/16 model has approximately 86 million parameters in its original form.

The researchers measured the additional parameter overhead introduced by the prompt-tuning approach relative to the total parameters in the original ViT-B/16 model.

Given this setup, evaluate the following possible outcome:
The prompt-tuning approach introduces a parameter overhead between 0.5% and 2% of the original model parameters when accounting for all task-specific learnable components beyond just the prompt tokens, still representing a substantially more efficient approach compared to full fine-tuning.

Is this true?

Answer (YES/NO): NO